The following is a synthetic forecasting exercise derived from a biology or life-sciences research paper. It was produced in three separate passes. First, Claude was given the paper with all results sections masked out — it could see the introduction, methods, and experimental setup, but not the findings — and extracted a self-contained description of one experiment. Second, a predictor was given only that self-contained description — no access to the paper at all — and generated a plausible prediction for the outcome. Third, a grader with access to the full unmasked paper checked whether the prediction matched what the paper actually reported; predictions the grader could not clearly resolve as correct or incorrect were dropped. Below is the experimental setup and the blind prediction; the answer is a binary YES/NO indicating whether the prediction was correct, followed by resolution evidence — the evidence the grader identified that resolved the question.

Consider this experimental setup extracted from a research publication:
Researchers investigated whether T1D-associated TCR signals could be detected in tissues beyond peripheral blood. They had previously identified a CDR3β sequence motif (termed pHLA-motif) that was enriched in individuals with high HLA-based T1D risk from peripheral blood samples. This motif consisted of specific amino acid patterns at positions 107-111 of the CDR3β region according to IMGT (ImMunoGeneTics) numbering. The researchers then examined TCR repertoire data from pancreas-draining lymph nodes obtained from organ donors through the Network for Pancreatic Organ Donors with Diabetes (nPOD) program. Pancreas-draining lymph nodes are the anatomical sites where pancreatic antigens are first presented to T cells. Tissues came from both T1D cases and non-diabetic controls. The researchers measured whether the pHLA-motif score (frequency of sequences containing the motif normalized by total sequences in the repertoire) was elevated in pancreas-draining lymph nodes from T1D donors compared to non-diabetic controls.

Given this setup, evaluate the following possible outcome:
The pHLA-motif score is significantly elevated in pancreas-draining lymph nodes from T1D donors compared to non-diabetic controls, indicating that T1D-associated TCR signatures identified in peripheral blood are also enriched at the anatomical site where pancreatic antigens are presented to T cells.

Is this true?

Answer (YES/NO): NO